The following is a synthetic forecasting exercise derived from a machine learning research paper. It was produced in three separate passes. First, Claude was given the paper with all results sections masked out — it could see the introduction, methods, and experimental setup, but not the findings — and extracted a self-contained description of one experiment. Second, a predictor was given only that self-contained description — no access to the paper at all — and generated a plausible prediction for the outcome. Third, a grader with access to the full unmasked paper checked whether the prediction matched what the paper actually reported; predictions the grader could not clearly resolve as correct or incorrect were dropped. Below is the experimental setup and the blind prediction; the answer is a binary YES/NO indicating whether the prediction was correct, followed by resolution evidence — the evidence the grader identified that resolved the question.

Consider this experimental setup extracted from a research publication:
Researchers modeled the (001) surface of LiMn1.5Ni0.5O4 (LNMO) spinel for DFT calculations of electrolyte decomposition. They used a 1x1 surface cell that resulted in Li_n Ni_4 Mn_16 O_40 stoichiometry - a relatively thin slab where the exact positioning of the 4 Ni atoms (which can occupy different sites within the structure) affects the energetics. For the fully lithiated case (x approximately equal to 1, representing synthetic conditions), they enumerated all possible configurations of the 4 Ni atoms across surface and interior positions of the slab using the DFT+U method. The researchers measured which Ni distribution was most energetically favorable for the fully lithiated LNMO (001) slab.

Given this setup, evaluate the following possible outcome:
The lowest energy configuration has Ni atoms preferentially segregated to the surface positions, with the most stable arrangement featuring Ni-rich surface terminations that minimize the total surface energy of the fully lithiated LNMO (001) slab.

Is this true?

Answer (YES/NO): NO